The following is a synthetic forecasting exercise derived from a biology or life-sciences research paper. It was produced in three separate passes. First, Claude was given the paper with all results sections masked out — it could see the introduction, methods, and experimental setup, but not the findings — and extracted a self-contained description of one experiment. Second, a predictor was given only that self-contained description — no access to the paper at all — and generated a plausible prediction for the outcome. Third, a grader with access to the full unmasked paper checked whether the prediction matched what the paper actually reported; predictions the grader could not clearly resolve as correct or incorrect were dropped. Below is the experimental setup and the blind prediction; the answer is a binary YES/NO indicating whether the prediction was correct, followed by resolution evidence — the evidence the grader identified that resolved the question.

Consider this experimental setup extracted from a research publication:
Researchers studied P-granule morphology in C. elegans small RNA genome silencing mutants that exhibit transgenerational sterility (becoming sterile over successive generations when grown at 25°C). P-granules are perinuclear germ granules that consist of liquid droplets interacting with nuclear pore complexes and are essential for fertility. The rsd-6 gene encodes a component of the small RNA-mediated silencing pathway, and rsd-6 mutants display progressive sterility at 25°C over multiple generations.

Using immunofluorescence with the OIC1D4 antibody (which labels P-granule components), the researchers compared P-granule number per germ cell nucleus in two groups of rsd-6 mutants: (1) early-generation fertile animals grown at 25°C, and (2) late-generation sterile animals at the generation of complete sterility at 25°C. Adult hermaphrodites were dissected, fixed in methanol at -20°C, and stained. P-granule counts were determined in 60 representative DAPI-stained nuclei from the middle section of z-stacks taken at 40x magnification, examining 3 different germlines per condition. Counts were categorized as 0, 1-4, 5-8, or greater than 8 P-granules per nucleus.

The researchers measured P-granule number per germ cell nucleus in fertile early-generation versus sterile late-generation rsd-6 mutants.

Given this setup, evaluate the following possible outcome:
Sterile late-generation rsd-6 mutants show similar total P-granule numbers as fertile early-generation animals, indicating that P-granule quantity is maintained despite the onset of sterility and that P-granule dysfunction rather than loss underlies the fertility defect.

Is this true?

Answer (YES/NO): NO